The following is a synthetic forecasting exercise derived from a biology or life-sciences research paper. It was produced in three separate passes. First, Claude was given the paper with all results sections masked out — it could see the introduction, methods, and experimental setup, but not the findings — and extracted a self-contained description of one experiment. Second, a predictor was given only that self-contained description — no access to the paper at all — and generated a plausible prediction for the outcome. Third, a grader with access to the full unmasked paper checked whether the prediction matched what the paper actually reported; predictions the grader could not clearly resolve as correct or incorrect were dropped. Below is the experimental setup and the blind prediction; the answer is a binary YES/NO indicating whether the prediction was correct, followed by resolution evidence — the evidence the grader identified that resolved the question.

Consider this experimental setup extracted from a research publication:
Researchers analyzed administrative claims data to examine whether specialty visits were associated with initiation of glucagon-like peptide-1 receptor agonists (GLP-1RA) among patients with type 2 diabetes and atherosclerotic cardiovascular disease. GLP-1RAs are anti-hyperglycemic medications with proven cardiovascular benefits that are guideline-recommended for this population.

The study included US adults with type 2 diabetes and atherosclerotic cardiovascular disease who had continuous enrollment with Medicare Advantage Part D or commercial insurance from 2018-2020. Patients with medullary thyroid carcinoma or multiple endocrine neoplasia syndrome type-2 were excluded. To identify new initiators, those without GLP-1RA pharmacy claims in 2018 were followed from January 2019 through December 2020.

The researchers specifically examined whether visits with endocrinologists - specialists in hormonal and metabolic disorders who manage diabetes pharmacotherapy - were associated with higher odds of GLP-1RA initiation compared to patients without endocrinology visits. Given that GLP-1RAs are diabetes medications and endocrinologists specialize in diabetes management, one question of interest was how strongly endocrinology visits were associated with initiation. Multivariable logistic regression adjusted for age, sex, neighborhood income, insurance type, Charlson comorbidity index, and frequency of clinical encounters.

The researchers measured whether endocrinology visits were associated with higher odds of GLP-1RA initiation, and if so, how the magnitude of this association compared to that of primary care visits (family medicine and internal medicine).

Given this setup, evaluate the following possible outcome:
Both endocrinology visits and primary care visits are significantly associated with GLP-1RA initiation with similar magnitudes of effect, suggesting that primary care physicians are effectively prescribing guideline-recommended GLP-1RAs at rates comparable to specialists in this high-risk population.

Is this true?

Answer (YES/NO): NO